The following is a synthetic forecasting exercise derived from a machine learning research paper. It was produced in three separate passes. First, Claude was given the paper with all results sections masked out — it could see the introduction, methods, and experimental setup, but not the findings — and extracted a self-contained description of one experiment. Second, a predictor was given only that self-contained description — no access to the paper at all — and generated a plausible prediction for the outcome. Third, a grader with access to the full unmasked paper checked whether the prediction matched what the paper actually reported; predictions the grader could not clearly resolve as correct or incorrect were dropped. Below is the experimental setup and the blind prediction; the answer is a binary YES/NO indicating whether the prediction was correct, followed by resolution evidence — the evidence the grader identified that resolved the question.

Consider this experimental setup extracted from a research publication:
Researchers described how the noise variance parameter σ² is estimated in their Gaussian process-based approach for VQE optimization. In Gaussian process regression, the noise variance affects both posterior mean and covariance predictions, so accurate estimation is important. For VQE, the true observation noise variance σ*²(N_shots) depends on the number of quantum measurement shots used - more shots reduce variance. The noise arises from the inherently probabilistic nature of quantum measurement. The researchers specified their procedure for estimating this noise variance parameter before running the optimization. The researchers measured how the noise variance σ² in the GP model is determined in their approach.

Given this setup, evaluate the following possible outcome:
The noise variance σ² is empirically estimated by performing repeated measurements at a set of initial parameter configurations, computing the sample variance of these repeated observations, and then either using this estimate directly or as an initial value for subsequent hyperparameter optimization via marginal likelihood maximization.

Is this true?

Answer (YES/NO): YES